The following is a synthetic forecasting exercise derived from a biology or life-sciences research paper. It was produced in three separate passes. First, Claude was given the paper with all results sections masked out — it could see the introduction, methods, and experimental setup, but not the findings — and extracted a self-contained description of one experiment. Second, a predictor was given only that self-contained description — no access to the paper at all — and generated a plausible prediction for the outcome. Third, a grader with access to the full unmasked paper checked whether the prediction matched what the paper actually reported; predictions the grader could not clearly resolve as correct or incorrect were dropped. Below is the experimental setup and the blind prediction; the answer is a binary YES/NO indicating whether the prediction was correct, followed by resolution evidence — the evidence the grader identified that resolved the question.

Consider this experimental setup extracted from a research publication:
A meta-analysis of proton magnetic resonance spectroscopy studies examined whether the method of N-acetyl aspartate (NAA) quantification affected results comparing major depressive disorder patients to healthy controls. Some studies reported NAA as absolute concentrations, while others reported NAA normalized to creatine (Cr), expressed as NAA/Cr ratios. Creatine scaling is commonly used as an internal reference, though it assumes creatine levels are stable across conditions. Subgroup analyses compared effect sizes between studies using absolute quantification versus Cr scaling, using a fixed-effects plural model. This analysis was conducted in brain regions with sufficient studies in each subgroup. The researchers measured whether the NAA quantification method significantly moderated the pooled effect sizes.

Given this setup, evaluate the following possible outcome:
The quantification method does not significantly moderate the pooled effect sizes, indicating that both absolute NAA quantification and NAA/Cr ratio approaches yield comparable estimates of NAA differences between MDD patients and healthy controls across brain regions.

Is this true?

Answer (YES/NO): YES